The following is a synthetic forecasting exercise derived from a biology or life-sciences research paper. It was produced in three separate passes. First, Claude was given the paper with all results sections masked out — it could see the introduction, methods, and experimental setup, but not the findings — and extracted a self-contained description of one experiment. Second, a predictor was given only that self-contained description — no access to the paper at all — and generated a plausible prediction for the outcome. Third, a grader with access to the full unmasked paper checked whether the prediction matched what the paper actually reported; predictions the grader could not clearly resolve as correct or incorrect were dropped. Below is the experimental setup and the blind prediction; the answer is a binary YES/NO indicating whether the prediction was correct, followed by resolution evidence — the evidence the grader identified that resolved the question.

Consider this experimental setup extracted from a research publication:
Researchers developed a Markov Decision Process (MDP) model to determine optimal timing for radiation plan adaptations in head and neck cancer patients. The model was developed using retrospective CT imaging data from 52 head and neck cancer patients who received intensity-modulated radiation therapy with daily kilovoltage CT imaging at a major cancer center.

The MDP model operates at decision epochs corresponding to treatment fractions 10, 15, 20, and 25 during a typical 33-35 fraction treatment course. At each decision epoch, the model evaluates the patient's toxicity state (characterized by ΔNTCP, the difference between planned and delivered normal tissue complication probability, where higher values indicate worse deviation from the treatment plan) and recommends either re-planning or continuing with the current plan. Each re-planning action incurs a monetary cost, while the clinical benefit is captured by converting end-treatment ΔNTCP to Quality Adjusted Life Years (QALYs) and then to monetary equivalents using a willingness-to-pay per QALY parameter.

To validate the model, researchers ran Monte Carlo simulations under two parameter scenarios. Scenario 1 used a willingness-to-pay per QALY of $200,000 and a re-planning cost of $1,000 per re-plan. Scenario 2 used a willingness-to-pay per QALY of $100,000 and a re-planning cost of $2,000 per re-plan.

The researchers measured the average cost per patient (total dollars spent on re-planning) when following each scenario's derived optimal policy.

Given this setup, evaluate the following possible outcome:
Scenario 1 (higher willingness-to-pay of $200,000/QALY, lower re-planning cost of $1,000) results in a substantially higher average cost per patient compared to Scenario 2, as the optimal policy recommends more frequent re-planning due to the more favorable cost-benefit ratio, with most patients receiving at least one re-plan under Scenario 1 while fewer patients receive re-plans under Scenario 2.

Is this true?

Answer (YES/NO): NO